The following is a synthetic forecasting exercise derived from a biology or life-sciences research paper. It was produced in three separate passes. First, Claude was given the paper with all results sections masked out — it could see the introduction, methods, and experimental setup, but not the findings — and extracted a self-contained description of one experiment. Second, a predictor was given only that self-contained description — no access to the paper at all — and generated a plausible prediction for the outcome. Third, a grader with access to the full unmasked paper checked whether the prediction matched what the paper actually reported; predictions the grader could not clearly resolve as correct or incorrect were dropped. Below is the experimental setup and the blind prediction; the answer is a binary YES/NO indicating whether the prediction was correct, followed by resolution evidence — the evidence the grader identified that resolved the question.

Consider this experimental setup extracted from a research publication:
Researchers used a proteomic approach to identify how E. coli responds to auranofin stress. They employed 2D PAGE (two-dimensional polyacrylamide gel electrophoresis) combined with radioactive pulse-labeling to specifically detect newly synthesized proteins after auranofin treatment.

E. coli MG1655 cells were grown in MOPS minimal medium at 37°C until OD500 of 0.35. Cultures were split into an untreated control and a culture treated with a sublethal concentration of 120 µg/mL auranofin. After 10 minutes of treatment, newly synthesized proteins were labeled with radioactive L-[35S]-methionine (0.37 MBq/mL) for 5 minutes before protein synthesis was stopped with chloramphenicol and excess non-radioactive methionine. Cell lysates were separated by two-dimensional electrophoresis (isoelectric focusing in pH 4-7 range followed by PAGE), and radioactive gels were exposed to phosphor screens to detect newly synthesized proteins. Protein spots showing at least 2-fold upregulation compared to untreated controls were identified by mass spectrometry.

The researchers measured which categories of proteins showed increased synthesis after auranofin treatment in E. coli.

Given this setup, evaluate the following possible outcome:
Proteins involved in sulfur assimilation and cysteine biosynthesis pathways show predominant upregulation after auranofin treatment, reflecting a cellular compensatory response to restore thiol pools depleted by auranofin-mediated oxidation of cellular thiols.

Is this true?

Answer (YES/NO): NO